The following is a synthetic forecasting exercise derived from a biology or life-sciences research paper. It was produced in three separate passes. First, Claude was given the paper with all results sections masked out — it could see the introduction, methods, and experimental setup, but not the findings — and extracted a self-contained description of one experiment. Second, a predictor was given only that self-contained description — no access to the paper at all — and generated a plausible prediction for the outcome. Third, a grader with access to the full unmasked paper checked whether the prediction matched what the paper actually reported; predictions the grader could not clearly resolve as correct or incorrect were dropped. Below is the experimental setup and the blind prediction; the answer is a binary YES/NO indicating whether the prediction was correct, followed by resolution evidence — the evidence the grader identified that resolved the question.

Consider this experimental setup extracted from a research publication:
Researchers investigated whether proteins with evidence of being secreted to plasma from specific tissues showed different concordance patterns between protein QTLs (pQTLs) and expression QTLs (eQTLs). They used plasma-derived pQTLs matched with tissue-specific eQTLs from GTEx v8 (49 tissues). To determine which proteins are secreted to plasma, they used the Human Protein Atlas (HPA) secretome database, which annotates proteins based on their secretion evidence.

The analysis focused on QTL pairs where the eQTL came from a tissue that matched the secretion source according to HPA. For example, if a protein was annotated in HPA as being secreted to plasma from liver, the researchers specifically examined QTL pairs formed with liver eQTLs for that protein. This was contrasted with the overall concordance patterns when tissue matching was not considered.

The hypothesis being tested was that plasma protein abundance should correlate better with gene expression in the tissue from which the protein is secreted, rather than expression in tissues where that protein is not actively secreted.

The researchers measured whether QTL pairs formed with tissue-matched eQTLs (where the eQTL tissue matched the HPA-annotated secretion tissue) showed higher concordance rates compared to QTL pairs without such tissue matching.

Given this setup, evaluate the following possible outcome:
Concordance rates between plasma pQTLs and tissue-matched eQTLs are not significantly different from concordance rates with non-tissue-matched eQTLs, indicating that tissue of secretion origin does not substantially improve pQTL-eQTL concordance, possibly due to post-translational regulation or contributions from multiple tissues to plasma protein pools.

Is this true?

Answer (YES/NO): NO